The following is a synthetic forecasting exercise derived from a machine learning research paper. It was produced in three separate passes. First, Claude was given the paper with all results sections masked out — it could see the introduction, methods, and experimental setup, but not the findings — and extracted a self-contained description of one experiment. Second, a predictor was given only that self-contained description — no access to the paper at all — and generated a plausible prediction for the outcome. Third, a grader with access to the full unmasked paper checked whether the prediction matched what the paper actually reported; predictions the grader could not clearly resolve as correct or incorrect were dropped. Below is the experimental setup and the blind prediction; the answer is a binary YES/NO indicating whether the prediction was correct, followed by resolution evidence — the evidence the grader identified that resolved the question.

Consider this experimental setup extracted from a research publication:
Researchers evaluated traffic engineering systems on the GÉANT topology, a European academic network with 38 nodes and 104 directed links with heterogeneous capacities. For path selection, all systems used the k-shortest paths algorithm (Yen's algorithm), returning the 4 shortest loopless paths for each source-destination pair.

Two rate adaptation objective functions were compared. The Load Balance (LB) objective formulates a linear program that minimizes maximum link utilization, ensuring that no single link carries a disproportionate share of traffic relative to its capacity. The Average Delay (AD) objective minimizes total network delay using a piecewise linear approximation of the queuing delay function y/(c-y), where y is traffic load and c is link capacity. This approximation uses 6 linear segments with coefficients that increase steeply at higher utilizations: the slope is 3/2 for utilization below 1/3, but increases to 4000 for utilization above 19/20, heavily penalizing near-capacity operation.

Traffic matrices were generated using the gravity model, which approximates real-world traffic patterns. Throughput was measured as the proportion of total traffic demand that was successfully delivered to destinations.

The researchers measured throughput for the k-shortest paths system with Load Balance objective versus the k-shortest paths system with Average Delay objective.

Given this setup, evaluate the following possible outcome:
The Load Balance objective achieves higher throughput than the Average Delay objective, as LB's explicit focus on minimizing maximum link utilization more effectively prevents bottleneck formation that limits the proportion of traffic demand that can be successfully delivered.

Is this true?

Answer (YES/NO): NO